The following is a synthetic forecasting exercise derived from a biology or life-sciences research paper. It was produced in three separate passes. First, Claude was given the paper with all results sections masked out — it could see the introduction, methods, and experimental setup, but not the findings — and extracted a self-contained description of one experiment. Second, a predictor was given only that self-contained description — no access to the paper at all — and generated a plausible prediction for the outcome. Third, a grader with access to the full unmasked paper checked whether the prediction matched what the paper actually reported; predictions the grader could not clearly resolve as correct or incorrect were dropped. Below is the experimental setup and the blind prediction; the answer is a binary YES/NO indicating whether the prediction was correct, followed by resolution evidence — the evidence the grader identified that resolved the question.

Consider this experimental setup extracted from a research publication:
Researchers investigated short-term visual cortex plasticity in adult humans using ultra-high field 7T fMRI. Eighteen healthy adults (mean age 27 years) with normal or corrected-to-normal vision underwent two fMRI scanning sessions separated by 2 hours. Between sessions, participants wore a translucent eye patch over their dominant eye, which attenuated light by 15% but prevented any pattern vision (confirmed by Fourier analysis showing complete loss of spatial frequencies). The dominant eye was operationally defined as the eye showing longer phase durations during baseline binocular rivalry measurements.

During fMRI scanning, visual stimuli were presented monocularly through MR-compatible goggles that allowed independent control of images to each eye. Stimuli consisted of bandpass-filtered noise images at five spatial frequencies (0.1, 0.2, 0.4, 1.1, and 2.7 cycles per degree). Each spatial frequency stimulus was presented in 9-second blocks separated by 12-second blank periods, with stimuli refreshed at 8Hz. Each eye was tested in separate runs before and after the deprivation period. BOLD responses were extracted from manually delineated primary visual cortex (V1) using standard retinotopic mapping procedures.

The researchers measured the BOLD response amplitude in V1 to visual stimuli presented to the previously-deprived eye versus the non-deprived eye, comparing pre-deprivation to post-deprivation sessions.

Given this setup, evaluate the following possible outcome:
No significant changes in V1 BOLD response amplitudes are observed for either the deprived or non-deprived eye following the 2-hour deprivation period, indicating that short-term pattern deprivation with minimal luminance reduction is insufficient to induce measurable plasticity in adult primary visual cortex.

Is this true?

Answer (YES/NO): NO